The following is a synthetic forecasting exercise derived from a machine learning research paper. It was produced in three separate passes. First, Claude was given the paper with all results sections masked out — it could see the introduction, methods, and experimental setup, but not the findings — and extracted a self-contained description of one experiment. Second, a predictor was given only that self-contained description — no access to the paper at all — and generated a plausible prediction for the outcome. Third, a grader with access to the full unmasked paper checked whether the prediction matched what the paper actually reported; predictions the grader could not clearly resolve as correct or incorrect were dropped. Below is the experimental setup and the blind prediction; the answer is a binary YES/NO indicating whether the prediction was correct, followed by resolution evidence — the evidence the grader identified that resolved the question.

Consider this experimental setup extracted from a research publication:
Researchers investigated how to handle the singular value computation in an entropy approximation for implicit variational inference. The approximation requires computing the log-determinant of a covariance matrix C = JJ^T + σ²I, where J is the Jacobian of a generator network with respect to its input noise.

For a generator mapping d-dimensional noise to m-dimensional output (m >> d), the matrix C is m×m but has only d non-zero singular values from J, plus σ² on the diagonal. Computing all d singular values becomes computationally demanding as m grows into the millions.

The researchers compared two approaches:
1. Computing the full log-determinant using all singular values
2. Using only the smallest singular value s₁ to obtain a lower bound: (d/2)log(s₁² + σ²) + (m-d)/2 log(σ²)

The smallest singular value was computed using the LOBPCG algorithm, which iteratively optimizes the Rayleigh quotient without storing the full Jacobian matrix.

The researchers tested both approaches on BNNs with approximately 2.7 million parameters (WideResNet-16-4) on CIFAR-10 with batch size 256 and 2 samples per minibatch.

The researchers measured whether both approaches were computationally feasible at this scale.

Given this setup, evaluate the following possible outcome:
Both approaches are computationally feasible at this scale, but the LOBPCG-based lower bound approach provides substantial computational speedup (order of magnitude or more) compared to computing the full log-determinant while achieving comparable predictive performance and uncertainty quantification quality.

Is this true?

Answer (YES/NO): NO